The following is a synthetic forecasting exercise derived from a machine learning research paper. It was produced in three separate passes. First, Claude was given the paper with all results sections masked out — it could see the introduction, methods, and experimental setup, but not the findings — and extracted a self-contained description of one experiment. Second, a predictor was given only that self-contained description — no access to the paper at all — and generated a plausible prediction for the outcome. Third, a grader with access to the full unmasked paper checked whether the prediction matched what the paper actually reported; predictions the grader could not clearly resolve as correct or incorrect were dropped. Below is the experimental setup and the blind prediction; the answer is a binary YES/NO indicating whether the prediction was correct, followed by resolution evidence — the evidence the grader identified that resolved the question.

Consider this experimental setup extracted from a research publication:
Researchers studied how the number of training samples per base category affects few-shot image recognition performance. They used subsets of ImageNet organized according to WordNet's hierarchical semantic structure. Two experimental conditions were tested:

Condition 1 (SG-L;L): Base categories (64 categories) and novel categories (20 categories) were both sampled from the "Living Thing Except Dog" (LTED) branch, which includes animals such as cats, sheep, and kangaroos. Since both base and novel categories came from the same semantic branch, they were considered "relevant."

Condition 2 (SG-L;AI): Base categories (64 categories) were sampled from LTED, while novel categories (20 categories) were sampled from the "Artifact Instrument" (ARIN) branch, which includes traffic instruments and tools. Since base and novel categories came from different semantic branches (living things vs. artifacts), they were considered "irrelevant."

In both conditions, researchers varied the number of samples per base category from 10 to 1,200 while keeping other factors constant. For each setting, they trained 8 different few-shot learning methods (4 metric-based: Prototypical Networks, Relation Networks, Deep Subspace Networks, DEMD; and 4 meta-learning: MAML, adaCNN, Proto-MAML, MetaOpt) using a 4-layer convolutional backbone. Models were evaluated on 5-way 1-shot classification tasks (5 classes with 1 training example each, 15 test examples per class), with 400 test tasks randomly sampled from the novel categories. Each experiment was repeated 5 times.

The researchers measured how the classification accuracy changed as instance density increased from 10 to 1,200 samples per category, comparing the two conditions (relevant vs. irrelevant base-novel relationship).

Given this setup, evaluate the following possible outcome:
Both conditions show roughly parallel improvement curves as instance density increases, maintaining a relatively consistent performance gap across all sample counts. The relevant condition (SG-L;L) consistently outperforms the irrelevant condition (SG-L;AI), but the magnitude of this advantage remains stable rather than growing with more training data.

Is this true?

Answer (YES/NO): NO